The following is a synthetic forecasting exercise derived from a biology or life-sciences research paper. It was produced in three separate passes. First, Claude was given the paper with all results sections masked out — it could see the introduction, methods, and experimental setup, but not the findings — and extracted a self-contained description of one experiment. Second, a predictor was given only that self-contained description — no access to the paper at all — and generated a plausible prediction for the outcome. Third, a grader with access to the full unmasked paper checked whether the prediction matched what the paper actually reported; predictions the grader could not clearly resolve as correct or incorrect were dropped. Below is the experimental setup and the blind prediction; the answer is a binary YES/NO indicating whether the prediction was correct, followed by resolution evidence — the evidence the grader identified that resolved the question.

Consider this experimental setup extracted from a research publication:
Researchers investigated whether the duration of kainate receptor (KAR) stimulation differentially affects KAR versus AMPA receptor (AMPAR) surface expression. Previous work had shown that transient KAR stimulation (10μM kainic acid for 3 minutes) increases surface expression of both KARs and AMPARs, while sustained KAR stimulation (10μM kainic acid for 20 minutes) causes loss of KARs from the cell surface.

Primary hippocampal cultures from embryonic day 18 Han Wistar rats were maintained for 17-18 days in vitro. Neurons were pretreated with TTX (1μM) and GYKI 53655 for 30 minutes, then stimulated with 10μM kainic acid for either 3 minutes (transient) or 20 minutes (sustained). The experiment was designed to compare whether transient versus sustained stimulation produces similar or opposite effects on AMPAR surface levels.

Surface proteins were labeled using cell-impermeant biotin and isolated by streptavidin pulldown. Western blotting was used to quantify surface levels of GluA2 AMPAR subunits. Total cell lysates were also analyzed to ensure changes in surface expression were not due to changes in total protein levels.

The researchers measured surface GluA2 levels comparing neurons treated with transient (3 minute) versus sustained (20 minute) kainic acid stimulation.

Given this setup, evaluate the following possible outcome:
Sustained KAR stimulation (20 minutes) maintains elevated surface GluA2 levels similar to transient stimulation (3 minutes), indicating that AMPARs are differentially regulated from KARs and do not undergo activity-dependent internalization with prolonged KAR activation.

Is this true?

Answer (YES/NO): NO